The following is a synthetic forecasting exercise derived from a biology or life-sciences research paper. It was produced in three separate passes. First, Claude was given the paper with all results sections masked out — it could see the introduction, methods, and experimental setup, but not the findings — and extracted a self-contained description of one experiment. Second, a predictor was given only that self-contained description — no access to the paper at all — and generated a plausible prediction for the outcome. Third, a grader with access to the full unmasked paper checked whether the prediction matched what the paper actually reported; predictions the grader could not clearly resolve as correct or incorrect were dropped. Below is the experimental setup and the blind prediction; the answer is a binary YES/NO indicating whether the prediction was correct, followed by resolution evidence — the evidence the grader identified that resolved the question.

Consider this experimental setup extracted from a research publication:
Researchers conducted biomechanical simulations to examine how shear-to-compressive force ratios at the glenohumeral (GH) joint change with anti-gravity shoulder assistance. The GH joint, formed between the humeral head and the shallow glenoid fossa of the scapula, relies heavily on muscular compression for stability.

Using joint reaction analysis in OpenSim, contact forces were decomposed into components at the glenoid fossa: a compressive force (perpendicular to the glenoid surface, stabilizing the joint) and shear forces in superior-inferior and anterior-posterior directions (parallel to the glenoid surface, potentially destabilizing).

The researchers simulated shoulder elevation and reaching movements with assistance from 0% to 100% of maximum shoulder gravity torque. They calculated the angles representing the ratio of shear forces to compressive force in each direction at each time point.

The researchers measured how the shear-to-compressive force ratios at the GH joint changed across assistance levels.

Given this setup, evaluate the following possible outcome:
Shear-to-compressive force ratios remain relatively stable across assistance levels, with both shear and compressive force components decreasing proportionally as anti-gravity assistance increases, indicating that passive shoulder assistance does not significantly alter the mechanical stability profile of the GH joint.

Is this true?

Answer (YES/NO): NO